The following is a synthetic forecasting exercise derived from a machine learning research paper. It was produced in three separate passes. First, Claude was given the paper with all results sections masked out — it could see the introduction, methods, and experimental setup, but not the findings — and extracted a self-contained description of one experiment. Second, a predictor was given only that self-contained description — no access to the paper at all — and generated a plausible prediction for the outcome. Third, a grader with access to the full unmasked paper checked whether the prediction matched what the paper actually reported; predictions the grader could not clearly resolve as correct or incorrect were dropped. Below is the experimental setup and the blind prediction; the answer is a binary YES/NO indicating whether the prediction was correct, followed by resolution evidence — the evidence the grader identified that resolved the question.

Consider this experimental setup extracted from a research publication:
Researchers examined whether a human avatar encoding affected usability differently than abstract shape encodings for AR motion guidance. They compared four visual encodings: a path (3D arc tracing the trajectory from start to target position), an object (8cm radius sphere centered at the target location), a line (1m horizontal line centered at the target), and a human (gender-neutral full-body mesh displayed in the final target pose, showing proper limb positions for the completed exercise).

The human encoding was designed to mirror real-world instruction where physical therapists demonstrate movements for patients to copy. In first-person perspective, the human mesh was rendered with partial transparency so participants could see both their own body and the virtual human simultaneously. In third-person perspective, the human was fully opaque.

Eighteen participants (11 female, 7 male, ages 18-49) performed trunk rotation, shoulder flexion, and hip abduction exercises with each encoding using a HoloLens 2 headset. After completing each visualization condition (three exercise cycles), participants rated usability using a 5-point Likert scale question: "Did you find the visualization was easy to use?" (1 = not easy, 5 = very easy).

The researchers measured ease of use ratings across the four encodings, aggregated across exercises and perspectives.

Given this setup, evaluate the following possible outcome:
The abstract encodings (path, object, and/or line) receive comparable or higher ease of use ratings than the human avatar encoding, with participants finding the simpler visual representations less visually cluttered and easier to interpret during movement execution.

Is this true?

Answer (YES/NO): YES